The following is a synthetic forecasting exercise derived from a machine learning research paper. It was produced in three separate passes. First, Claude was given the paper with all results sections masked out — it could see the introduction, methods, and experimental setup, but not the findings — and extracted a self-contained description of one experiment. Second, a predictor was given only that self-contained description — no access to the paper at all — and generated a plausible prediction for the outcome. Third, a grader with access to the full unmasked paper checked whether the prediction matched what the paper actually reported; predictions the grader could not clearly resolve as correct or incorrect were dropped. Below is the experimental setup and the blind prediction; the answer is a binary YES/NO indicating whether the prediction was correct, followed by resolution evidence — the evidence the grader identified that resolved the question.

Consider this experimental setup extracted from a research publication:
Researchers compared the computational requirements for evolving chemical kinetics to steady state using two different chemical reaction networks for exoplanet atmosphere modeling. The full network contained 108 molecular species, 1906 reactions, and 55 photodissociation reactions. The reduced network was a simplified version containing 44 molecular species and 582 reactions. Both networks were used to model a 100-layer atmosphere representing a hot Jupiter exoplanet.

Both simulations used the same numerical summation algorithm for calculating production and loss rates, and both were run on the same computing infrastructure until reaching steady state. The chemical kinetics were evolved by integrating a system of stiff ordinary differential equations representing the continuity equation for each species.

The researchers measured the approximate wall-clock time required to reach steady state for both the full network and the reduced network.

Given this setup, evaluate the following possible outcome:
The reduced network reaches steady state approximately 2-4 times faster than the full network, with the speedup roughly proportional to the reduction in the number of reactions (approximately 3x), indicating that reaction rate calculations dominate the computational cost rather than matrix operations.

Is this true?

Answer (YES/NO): NO